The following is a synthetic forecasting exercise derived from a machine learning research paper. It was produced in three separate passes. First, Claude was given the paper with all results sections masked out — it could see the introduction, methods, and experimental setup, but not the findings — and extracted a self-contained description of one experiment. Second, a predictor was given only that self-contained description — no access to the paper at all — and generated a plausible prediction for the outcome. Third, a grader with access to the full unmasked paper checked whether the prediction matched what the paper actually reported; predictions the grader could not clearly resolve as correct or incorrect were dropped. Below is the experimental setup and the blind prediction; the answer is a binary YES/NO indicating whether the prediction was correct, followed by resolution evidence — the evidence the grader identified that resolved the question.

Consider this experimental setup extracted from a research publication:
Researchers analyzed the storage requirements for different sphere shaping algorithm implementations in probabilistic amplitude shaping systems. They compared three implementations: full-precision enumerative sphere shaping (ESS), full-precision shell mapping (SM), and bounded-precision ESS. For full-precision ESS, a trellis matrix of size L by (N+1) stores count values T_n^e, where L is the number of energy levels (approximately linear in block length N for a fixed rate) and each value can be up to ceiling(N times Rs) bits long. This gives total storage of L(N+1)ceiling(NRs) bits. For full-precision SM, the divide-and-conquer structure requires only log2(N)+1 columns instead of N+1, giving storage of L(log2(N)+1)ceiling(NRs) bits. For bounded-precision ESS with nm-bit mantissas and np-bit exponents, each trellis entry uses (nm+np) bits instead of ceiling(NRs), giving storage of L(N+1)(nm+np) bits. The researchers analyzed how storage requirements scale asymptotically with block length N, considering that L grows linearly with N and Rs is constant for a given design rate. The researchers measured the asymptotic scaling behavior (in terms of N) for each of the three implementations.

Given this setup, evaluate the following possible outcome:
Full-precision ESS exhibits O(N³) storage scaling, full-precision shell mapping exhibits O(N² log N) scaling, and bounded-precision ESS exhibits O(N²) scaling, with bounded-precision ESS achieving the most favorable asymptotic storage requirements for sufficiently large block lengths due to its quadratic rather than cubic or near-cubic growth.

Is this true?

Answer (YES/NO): YES